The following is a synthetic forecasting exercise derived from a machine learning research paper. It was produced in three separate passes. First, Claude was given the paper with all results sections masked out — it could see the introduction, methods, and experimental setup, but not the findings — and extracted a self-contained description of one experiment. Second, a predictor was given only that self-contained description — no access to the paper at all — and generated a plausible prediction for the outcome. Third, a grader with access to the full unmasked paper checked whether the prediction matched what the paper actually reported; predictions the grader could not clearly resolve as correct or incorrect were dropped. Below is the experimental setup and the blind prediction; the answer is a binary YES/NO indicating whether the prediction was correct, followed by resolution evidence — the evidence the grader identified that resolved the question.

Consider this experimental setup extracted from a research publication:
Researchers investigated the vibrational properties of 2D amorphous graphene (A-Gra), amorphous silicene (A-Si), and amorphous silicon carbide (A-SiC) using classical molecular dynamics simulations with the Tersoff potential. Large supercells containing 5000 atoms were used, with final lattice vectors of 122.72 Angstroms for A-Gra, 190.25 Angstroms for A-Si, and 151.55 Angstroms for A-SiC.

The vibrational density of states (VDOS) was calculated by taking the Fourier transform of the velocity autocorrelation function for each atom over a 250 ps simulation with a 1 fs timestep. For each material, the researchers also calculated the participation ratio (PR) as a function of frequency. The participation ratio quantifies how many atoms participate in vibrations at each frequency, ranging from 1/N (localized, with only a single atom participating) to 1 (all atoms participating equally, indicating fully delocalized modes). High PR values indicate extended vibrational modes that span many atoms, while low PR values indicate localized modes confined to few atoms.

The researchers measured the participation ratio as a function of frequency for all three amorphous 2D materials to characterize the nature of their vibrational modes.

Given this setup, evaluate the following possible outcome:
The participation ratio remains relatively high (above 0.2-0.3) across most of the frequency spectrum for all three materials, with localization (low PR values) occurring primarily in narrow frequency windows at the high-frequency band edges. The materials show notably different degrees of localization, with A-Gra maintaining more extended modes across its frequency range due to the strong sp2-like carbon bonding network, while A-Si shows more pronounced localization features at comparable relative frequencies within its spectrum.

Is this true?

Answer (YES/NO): NO